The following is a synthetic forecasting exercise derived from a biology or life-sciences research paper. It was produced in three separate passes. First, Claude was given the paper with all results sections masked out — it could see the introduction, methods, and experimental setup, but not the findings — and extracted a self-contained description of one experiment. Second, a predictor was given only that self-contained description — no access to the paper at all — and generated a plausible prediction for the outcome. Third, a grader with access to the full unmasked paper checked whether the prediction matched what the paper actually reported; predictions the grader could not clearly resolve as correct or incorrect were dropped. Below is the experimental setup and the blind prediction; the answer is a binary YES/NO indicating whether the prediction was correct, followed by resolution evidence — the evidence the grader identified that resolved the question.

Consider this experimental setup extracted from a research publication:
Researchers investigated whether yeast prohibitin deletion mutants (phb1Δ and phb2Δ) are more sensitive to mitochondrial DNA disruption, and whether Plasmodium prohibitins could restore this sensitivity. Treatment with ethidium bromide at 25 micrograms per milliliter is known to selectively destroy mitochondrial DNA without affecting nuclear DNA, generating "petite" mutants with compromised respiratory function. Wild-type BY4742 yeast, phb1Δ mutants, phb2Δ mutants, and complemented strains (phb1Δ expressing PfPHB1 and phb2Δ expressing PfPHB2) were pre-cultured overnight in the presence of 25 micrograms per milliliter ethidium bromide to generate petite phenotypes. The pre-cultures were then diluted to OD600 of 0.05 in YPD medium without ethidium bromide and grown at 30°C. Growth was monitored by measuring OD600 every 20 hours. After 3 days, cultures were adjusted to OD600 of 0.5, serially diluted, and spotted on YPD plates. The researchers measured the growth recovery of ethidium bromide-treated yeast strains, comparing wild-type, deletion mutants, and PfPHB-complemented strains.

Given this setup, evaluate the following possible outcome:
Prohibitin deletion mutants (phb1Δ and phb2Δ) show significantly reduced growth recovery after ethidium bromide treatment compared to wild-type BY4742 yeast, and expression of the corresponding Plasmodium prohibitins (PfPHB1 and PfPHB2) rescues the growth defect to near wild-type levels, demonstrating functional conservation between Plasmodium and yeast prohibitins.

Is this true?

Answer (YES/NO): YES